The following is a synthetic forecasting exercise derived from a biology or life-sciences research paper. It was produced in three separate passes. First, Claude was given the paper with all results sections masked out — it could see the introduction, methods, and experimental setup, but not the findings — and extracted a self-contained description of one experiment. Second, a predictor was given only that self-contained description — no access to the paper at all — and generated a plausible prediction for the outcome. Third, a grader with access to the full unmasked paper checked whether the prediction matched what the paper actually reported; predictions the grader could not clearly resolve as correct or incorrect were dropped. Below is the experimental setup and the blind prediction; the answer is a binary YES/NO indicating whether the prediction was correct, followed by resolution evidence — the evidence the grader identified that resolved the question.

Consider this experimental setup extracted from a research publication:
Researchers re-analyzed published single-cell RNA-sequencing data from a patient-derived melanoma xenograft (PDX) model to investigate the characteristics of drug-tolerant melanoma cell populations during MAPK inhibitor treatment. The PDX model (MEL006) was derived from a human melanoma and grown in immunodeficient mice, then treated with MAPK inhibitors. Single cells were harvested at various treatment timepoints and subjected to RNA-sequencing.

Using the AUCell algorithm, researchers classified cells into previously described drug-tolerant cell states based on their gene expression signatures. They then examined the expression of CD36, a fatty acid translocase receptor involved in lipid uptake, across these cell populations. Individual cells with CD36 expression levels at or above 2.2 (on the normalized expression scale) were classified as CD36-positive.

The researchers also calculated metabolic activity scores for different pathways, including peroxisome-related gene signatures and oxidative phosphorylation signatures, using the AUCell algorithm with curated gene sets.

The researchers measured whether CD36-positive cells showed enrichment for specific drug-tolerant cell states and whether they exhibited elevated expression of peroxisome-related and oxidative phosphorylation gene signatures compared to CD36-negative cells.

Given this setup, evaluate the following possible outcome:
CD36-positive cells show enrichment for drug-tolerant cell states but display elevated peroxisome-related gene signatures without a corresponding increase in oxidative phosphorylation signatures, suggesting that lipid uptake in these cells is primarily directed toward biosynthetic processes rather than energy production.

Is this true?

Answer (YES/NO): YES